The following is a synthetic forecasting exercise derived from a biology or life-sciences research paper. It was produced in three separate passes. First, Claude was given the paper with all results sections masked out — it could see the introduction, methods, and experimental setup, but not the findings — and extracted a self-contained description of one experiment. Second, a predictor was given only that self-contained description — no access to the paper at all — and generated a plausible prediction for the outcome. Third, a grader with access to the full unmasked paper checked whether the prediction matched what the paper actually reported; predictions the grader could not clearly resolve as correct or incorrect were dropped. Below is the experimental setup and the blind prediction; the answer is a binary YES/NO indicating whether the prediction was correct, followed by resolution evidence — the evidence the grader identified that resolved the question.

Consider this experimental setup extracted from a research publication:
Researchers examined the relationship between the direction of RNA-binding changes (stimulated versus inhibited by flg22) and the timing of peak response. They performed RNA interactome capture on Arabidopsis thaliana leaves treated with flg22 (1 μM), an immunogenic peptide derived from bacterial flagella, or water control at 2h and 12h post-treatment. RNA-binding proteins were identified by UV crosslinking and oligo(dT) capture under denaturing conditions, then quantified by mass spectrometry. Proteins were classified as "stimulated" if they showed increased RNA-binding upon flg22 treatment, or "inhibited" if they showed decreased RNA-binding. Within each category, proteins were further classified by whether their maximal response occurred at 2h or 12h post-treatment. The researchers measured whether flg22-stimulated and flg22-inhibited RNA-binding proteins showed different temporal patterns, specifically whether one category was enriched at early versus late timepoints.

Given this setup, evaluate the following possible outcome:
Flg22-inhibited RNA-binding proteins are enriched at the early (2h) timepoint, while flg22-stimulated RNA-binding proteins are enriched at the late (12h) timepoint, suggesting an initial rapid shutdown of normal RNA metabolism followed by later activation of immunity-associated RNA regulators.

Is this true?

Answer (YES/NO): NO